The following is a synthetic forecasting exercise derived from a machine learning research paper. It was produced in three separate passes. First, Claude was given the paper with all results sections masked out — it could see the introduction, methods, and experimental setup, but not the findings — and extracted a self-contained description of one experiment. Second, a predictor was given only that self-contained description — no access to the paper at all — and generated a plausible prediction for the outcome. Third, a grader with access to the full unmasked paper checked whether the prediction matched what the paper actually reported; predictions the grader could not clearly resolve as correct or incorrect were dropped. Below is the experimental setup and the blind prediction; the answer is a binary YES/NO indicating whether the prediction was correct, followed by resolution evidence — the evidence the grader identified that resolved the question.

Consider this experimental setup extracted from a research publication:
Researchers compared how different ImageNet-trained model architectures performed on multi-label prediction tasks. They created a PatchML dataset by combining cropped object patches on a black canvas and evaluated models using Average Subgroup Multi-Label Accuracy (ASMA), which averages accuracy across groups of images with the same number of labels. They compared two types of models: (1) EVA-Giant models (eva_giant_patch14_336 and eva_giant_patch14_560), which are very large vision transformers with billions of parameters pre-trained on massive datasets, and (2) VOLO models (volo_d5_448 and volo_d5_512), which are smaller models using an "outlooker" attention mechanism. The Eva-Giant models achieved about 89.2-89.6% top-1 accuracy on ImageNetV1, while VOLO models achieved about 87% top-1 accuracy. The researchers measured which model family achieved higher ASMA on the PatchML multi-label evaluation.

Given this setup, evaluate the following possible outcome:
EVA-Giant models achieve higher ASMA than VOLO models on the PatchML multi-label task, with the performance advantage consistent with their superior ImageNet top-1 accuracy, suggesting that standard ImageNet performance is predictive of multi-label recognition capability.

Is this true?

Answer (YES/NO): NO